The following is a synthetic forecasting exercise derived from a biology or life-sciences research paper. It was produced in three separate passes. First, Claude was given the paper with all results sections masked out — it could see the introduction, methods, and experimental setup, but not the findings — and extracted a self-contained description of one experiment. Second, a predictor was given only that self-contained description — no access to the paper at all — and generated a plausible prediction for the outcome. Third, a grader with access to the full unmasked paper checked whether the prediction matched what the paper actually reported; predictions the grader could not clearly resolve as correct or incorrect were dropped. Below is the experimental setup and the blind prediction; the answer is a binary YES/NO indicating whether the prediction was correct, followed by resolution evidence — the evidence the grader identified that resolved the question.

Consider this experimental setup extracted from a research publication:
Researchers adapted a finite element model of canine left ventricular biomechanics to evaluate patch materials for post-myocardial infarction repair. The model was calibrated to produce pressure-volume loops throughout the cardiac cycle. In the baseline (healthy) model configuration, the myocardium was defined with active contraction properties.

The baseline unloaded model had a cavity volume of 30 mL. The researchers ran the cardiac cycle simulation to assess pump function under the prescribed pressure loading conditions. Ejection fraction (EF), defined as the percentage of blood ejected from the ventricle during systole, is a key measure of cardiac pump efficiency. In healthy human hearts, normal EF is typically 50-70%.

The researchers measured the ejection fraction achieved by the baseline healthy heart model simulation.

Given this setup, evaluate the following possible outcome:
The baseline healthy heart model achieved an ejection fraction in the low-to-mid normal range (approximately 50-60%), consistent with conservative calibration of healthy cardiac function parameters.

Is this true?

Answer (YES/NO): NO